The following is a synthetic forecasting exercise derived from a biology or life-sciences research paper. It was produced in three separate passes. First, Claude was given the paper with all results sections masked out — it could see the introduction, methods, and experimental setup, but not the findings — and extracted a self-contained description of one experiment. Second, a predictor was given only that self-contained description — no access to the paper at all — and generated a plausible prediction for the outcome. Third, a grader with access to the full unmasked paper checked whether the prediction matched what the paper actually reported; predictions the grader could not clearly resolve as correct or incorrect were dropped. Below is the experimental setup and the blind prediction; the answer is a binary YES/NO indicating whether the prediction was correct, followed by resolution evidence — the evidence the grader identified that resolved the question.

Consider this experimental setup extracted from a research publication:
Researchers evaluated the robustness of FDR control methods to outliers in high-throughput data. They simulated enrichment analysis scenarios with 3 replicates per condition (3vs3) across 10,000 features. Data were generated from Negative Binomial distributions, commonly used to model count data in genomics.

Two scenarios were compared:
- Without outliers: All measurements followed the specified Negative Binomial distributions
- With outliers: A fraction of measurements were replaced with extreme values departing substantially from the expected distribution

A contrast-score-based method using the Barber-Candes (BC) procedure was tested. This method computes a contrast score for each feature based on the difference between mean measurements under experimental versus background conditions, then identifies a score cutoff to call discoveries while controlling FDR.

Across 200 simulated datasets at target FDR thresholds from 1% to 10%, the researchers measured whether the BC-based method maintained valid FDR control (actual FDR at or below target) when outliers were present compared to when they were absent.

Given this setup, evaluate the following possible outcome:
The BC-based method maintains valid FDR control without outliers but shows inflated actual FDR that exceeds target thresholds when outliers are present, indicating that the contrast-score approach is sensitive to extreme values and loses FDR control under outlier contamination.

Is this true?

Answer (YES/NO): NO